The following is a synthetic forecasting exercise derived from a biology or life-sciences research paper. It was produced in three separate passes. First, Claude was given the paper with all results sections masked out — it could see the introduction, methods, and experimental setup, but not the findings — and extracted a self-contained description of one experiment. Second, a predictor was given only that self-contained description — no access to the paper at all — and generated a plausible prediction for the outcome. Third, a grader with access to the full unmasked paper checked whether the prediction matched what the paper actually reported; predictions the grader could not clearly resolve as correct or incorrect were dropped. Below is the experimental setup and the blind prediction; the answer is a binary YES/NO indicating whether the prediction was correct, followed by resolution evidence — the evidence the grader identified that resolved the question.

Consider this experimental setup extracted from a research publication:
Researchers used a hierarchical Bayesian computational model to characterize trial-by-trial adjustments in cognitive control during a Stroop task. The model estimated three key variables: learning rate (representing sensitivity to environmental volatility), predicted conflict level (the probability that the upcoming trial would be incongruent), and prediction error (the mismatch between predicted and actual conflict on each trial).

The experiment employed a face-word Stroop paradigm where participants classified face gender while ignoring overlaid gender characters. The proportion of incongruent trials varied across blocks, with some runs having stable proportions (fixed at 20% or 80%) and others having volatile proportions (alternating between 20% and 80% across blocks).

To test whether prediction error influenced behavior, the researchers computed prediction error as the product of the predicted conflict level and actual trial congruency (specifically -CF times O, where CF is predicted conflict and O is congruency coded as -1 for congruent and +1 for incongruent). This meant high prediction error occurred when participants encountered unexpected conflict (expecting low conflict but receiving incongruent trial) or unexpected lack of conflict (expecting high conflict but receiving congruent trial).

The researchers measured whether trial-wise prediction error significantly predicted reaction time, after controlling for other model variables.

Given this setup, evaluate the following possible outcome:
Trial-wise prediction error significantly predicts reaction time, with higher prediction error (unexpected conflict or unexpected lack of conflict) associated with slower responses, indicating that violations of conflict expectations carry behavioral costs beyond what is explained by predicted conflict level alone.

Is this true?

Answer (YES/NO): YES